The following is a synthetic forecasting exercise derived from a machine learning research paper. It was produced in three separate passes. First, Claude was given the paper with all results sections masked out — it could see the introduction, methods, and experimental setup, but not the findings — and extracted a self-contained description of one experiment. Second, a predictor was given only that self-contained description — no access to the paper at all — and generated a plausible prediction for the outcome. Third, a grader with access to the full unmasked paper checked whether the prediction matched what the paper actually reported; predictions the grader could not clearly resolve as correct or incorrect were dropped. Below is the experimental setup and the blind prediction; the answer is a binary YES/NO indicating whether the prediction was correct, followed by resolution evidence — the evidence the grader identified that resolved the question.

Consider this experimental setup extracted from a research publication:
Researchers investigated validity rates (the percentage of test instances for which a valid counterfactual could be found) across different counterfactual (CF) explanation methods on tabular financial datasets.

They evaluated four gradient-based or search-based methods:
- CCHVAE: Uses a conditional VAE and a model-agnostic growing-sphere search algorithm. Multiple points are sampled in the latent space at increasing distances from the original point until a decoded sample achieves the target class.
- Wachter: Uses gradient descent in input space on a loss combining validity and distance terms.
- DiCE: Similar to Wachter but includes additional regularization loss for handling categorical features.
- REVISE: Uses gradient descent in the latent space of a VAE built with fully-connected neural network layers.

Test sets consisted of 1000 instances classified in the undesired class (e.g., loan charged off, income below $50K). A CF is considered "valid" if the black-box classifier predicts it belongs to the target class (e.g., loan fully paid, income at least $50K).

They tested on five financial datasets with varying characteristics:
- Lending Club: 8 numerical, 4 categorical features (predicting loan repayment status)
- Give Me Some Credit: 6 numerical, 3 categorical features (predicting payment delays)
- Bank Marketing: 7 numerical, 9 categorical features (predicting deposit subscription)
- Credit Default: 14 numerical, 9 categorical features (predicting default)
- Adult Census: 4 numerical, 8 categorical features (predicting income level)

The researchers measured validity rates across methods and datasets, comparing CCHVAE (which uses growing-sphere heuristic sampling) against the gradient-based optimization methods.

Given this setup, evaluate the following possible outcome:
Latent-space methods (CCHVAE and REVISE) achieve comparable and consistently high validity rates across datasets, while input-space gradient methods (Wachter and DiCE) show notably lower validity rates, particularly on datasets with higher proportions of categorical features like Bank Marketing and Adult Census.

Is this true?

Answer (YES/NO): NO